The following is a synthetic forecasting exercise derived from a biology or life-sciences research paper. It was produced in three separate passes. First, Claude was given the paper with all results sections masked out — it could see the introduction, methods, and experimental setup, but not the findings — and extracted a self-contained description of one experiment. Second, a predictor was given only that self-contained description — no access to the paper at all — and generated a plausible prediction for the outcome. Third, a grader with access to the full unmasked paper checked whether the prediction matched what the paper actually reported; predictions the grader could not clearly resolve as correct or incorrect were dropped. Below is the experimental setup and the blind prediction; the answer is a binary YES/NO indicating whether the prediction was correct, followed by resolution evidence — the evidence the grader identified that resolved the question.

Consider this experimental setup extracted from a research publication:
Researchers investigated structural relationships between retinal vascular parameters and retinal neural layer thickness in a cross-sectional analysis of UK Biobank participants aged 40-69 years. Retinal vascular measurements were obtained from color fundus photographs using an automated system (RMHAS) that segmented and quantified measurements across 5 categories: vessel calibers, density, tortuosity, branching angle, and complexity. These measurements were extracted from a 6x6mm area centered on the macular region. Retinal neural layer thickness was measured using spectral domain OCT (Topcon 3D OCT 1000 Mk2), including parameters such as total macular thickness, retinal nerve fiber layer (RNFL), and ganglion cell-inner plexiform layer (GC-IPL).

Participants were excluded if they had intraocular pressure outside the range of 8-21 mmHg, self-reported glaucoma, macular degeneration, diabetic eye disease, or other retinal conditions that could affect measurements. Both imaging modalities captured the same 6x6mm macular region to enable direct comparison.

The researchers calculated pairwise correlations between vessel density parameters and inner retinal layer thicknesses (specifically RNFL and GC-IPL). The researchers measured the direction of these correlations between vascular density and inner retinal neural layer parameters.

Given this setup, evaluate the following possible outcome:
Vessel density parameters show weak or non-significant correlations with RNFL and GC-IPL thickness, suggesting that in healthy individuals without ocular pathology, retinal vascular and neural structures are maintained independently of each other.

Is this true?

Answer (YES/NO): NO